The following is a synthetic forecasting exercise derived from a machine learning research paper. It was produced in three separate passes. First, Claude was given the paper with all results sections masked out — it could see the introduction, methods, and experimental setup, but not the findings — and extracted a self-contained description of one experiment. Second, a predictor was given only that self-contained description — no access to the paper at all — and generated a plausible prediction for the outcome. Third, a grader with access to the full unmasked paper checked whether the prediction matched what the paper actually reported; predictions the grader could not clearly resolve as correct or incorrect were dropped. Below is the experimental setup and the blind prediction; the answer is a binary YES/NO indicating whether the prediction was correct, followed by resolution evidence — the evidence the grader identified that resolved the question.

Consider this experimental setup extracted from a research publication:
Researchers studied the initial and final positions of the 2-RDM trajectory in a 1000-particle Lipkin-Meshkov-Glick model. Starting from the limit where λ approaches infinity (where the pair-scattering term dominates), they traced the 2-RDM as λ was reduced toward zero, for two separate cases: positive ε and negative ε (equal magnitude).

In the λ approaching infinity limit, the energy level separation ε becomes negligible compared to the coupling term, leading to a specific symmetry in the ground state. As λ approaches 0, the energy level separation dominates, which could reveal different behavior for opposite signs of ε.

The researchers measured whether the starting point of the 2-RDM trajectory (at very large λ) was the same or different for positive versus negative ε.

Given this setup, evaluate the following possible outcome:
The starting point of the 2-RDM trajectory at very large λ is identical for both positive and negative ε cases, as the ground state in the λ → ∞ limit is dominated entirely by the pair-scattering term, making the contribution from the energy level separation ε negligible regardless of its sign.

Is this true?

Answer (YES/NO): YES